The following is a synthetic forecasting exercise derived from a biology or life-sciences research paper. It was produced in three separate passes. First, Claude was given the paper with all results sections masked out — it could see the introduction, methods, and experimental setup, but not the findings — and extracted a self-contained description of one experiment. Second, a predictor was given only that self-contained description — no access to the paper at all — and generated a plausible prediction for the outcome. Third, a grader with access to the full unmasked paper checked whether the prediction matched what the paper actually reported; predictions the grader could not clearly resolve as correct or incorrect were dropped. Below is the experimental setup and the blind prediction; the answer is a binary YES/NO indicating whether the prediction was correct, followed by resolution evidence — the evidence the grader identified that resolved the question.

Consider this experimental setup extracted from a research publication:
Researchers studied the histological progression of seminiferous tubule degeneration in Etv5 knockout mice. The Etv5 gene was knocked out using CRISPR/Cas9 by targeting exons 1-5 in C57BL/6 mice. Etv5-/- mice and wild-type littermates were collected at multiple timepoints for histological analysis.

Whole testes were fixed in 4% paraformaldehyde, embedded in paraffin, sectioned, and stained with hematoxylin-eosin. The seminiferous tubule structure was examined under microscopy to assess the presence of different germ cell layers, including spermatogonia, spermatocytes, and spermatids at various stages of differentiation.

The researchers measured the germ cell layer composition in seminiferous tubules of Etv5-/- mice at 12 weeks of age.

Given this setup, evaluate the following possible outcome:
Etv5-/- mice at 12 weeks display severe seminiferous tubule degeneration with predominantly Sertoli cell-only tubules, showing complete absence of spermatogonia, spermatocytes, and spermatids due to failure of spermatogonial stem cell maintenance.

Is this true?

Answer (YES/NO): YES